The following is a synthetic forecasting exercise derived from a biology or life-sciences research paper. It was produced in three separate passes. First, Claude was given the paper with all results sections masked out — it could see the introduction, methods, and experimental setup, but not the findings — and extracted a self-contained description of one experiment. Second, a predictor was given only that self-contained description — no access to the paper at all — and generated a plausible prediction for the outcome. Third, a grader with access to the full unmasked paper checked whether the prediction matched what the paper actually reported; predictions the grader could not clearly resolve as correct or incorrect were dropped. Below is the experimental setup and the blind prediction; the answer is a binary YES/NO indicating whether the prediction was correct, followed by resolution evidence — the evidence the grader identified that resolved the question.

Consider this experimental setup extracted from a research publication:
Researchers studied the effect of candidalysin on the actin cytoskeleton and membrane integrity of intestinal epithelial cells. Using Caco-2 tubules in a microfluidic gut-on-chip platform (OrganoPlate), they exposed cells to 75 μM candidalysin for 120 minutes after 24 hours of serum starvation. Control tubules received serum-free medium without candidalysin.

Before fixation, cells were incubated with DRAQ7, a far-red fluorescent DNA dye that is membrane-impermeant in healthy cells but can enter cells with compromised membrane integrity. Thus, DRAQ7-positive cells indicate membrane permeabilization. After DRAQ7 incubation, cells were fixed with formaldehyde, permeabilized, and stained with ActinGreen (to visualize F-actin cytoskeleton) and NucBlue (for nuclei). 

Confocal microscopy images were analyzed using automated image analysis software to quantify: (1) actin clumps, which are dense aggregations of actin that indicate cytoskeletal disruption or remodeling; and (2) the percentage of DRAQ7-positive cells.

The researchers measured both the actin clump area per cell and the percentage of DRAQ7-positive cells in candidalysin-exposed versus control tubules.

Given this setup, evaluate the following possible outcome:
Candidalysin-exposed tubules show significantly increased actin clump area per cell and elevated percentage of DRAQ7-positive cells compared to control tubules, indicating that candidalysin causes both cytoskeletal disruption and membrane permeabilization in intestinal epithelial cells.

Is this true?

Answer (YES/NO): YES